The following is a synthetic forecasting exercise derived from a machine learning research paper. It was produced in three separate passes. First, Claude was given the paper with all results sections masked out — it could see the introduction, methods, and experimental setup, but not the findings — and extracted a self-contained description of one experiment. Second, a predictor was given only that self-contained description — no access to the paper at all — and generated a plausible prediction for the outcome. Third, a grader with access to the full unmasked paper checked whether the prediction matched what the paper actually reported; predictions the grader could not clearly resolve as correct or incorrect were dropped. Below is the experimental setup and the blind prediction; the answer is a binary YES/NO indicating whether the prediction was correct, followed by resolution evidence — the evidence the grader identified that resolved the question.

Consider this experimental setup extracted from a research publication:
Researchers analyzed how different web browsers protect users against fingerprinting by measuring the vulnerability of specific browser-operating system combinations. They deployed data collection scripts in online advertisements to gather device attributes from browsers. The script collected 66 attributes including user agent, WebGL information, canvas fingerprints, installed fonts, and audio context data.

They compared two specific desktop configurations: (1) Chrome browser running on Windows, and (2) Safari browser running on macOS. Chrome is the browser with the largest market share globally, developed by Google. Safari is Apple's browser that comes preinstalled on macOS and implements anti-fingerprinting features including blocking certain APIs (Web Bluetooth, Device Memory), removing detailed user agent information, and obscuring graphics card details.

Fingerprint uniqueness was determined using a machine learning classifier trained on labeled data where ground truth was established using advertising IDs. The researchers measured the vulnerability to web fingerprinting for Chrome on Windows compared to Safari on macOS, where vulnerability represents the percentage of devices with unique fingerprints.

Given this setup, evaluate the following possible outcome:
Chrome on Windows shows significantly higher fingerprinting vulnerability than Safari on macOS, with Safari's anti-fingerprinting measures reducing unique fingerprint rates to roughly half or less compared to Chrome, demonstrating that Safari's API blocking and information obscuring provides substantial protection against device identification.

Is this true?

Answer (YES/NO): YES